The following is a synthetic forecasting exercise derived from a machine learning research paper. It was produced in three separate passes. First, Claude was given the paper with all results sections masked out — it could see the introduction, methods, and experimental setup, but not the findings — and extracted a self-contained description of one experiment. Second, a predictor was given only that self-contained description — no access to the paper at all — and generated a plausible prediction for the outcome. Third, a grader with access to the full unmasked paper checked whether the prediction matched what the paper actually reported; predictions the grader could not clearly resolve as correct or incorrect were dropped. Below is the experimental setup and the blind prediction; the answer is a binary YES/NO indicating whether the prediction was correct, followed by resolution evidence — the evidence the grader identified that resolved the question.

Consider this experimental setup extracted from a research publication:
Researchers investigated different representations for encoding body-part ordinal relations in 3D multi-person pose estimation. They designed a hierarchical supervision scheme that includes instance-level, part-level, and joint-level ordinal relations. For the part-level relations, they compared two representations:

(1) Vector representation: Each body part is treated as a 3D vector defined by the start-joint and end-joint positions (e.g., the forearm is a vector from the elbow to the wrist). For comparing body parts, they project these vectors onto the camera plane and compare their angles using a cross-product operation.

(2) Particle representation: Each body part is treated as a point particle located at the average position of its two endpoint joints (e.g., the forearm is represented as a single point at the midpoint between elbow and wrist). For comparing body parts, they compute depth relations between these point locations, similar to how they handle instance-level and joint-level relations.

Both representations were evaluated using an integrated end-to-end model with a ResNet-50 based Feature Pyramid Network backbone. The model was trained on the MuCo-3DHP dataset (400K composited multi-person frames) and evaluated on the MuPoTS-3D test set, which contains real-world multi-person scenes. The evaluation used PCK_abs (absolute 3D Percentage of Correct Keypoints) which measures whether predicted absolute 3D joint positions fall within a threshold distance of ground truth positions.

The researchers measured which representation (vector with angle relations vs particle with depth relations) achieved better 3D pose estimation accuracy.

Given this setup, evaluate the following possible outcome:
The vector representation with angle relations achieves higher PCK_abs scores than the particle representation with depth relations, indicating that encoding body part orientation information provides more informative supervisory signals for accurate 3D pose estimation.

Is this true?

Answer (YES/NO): YES